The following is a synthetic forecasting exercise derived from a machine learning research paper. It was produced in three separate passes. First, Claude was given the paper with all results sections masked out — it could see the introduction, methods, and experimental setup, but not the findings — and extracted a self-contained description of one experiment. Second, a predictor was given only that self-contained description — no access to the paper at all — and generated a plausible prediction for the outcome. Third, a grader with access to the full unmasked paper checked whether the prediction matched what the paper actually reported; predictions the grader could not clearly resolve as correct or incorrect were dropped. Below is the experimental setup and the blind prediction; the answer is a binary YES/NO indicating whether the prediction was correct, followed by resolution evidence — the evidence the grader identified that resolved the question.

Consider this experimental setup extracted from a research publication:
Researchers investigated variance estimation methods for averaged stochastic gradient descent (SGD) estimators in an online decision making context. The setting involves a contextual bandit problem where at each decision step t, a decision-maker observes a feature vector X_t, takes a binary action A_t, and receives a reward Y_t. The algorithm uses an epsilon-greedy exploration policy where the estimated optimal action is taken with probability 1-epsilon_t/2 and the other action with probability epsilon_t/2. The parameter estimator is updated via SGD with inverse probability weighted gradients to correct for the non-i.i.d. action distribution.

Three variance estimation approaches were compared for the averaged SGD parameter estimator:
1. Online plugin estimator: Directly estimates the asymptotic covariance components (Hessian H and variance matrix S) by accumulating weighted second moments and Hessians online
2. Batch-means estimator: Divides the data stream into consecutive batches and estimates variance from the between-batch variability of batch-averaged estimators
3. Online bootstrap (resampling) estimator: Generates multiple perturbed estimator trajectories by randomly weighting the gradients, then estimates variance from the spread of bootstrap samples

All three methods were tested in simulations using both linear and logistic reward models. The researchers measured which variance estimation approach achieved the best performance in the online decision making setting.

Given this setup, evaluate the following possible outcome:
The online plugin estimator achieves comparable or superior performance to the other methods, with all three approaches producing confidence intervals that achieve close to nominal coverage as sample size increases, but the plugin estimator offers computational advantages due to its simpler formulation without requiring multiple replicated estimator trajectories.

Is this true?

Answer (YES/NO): NO